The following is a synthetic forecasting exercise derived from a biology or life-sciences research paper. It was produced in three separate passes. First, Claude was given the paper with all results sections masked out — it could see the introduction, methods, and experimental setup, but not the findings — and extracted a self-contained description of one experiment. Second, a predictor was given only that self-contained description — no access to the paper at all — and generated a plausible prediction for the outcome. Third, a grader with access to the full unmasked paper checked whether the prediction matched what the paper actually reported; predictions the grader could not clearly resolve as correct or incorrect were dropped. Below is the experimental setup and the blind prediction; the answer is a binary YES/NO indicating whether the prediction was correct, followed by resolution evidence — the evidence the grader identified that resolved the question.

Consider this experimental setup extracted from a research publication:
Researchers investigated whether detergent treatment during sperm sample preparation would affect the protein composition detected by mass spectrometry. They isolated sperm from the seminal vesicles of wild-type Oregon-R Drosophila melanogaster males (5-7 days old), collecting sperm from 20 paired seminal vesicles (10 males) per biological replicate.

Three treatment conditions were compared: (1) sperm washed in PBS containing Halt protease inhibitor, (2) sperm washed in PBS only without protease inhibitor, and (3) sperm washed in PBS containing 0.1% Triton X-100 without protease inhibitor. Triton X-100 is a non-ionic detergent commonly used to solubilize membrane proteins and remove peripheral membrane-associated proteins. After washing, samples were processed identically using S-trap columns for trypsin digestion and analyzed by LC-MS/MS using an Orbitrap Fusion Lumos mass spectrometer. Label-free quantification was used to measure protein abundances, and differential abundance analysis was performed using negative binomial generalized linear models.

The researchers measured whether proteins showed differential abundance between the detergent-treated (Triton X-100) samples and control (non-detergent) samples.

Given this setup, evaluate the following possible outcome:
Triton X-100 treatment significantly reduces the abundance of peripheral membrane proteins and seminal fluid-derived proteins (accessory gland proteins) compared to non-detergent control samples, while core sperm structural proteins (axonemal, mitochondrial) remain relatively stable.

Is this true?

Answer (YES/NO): NO